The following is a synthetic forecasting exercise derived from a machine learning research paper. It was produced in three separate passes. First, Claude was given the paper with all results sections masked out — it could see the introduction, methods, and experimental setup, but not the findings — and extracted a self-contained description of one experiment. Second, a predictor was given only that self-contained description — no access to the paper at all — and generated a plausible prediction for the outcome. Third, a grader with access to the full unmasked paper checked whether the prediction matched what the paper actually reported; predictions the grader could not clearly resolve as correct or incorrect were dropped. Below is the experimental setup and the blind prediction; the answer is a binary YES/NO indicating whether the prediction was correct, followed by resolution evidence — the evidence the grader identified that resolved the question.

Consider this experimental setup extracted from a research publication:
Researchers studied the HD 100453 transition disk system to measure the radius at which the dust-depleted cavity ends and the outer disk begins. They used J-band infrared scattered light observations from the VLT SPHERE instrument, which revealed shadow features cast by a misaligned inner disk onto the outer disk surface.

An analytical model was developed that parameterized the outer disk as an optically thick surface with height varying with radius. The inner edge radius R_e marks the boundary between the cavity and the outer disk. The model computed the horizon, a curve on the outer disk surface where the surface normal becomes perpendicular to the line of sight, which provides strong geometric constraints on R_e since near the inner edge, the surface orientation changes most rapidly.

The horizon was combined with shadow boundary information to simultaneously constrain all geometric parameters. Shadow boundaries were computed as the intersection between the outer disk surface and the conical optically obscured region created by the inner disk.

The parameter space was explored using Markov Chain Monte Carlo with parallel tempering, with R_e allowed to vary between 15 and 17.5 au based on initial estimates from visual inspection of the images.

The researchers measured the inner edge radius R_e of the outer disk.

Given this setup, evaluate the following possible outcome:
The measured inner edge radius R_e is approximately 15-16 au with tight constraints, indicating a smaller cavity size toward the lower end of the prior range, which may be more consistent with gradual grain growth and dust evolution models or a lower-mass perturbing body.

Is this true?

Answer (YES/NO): NO